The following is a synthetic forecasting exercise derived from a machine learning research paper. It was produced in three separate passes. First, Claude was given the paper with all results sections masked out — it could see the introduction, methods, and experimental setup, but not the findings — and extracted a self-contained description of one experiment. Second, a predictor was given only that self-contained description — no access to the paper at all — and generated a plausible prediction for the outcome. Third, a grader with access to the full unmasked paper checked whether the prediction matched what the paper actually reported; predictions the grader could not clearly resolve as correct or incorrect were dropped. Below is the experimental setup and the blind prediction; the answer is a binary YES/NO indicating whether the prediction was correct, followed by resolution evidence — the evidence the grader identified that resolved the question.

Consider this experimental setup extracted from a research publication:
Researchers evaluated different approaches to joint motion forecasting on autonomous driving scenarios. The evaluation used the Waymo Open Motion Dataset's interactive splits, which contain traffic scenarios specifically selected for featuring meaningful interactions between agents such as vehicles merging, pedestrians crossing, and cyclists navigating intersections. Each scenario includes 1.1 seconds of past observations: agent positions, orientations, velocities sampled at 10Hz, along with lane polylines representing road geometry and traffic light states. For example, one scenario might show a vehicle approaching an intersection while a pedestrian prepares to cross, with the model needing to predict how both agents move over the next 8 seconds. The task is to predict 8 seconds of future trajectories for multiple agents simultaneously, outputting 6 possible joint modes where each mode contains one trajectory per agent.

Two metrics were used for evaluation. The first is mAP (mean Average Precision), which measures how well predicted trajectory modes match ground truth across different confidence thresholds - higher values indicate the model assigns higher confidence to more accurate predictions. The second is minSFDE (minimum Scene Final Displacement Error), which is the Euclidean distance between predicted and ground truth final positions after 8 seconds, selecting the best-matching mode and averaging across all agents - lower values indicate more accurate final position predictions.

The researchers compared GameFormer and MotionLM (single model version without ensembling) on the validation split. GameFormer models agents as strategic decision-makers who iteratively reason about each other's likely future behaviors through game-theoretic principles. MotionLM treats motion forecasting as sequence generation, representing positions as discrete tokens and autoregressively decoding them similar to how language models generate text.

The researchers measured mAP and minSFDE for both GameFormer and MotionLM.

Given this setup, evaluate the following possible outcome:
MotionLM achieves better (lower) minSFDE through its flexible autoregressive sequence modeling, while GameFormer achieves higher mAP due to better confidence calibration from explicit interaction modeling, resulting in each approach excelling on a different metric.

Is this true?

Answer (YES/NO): NO